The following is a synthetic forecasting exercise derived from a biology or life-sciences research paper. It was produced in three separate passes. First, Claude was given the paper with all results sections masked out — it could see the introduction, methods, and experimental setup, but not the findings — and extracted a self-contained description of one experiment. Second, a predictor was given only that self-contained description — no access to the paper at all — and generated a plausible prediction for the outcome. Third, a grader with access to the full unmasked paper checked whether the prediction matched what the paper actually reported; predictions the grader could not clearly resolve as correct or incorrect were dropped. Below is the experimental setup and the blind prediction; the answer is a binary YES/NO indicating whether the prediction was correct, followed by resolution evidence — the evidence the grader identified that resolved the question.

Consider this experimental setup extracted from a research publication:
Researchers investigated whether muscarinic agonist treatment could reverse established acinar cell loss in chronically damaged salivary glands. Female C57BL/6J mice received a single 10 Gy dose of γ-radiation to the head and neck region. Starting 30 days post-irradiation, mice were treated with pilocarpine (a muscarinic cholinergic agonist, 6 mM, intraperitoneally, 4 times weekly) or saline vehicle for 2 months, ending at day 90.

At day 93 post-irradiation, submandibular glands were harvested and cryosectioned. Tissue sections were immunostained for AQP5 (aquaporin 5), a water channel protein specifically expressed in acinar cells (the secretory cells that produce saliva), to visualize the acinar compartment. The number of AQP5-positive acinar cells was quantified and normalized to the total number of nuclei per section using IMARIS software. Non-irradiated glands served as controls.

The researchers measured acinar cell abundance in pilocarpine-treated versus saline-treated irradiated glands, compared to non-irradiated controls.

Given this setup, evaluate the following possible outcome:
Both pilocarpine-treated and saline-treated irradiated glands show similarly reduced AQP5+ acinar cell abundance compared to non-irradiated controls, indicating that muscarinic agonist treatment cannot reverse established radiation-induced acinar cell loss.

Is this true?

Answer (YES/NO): NO